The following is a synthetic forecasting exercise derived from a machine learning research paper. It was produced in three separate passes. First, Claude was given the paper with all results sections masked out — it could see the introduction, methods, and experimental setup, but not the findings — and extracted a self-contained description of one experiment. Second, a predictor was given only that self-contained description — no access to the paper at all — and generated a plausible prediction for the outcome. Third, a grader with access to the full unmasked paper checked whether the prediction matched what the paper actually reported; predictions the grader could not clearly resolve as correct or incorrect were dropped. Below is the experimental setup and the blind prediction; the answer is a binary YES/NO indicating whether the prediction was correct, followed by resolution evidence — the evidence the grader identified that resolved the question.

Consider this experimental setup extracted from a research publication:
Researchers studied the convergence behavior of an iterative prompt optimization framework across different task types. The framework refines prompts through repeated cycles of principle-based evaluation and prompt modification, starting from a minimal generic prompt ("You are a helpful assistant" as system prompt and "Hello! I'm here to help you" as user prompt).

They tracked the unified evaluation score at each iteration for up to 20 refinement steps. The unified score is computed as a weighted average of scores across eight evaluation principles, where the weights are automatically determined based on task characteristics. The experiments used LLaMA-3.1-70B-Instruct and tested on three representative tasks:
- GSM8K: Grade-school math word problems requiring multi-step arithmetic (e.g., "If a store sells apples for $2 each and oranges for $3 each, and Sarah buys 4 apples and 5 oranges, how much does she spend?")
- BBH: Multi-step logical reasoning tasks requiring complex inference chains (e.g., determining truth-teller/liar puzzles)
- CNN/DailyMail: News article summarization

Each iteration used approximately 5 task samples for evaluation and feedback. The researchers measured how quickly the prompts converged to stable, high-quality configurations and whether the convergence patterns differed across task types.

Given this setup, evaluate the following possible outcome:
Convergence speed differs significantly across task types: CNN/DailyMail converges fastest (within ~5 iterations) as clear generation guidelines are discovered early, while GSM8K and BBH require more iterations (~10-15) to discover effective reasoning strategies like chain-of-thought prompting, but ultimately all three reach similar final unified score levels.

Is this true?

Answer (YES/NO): NO